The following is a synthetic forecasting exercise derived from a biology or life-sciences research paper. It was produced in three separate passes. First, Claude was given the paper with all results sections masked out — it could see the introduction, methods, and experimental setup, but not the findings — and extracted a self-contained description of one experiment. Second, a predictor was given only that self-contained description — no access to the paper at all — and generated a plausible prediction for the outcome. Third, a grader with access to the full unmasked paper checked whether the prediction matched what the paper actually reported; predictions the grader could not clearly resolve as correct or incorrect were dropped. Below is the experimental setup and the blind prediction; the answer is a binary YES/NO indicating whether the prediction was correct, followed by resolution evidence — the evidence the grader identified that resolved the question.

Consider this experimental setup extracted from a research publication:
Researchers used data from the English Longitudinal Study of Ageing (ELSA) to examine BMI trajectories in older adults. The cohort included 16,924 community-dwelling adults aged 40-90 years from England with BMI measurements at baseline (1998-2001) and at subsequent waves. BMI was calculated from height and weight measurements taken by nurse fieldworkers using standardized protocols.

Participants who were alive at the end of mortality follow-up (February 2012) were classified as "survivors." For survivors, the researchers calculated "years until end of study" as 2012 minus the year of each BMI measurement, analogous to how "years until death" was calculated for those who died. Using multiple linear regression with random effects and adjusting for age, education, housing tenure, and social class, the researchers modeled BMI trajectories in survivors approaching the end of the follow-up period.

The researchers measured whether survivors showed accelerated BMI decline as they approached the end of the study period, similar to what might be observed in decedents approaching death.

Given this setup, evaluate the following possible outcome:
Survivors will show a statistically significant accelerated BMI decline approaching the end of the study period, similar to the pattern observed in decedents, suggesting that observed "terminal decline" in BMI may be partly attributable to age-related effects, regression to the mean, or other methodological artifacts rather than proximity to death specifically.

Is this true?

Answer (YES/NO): NO